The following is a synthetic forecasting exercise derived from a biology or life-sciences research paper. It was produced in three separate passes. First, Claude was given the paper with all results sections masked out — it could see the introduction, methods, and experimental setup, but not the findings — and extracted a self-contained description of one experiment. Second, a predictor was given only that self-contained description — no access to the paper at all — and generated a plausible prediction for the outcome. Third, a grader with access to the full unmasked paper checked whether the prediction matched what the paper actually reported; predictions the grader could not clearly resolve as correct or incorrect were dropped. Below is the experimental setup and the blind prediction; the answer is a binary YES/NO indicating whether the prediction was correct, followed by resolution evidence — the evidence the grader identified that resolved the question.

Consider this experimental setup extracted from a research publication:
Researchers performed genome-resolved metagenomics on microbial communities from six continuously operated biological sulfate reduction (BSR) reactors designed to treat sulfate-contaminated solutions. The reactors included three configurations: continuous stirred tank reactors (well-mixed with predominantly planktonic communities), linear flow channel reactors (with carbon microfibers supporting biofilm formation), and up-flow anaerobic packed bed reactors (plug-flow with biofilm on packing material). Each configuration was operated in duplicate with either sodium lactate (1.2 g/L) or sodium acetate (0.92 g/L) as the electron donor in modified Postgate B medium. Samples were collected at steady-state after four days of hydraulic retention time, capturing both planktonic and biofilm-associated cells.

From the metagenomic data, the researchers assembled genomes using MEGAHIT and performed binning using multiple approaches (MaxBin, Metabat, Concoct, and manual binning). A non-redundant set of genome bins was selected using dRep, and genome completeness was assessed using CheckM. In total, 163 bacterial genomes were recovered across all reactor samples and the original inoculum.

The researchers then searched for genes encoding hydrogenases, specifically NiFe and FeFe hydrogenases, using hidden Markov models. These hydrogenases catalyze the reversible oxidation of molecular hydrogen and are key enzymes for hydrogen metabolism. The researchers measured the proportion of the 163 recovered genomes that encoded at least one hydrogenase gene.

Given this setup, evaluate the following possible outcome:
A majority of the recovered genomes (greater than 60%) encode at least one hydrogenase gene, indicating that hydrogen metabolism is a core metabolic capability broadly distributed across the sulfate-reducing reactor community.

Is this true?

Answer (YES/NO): YES